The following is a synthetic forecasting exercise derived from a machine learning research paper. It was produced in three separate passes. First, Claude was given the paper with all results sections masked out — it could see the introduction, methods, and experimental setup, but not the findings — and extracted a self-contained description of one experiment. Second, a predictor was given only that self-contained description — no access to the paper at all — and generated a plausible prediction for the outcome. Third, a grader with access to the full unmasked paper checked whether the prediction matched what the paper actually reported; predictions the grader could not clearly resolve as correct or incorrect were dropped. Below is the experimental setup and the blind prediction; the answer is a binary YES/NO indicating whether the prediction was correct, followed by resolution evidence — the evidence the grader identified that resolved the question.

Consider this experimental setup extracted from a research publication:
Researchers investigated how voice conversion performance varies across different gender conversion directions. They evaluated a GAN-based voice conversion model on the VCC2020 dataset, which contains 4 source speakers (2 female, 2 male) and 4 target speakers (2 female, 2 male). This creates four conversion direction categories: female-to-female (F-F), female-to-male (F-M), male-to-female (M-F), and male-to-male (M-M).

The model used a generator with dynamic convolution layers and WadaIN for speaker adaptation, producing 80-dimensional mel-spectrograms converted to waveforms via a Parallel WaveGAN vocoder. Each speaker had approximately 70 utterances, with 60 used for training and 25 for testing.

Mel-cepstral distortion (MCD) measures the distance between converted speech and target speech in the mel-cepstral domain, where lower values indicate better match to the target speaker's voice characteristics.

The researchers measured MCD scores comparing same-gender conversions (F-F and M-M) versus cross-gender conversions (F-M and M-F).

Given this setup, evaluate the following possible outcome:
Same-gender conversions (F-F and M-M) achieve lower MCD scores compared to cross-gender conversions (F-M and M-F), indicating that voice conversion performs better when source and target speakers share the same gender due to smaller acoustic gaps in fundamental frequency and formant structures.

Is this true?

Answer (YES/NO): NO